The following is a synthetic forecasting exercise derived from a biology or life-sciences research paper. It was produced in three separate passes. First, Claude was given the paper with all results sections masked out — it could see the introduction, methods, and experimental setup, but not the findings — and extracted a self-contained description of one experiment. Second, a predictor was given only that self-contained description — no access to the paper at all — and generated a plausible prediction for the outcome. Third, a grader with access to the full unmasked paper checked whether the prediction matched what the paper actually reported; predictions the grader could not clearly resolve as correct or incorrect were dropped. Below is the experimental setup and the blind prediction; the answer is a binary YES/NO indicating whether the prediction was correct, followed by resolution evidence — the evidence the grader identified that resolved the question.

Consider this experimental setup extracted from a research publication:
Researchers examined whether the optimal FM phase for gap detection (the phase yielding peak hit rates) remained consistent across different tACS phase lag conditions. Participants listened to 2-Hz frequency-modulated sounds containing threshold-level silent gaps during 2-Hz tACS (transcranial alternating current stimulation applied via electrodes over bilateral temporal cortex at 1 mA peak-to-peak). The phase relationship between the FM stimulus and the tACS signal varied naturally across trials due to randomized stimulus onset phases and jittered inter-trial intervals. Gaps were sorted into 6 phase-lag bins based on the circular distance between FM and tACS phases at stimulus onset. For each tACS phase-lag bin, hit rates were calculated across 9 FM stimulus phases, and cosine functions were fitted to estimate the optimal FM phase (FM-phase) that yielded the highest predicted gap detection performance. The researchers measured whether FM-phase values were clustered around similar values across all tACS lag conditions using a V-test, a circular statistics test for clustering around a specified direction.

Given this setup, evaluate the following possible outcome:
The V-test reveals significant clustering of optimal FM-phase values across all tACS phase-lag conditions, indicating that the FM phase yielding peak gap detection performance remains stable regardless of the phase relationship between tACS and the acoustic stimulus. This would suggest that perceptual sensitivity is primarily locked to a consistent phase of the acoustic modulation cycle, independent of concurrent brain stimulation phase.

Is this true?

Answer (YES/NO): YES